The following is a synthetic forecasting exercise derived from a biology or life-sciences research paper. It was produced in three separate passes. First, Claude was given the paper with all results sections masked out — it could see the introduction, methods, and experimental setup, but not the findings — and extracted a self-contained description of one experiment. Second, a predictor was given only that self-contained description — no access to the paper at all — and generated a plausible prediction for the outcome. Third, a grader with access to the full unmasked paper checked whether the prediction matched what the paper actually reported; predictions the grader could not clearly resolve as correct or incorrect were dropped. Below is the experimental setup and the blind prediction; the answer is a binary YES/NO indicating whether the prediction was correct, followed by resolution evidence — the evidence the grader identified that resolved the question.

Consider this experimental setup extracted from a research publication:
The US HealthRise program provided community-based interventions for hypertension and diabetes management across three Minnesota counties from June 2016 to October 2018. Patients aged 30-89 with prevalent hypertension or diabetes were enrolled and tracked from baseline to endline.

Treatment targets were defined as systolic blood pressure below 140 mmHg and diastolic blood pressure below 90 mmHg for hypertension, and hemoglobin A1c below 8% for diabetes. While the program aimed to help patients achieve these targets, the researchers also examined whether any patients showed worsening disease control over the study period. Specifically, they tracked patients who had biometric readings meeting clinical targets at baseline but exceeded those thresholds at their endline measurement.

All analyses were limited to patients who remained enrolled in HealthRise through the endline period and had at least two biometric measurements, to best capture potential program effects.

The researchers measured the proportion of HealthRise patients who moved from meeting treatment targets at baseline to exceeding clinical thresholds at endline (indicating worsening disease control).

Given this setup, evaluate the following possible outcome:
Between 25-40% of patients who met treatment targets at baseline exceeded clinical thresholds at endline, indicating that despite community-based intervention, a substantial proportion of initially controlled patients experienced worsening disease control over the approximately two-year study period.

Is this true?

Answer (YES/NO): NO